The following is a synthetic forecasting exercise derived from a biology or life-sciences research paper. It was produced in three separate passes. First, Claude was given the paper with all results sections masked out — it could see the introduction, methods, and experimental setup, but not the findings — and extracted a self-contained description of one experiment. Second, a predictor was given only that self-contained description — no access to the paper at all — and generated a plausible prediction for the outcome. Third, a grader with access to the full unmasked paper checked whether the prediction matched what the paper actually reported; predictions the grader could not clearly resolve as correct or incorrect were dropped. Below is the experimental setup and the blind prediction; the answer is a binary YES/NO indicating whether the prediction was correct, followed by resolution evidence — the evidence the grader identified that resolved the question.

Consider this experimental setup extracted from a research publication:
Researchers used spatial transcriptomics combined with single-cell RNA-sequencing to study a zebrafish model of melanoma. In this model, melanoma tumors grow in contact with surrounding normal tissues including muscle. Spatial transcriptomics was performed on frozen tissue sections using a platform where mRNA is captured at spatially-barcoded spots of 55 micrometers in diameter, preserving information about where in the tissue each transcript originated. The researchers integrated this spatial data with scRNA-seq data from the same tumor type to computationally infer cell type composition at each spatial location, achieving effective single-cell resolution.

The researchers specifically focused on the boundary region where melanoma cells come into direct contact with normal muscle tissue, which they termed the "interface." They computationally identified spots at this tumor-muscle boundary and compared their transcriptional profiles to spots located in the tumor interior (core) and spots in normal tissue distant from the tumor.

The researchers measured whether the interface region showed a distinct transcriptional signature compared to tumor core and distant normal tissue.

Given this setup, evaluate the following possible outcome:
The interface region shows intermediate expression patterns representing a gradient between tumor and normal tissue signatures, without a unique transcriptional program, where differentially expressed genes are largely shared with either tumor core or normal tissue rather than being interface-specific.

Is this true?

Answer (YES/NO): NO